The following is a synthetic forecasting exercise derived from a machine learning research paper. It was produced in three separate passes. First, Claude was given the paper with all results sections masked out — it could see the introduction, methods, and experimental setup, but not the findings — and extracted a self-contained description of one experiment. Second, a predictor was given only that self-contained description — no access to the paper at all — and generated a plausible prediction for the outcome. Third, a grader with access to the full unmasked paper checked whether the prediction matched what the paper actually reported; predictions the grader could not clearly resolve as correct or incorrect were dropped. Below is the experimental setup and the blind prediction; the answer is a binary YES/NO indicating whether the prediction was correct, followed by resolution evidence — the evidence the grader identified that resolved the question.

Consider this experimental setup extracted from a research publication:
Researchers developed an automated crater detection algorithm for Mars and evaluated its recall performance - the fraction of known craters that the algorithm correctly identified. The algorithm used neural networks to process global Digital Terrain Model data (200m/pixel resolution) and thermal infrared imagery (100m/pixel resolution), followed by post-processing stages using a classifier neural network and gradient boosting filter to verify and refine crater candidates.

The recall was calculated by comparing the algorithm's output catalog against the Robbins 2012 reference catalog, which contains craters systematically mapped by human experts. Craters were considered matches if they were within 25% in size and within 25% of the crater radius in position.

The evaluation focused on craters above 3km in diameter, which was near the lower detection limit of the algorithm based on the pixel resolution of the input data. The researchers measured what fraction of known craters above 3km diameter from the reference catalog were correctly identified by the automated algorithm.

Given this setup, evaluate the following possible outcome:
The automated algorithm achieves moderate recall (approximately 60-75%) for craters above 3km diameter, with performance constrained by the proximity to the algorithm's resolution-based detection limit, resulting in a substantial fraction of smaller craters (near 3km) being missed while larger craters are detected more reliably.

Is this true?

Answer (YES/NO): NO